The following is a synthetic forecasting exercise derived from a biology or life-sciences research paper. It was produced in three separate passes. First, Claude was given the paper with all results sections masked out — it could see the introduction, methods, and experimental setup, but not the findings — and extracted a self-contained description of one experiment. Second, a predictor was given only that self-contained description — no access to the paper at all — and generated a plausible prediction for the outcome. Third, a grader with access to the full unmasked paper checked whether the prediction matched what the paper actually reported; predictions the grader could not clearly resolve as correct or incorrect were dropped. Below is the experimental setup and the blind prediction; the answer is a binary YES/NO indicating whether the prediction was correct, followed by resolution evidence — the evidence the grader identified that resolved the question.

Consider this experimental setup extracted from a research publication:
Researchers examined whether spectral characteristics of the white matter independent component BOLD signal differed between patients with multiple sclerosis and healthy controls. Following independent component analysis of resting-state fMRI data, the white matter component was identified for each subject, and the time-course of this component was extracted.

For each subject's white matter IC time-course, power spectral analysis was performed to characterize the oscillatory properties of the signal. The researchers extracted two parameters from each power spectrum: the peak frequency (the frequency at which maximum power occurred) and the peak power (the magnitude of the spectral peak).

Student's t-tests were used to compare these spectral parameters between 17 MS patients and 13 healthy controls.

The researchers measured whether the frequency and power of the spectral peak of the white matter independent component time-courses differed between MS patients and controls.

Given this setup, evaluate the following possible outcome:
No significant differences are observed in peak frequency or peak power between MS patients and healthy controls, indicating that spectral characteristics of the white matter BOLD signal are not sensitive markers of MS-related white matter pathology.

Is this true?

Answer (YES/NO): NO